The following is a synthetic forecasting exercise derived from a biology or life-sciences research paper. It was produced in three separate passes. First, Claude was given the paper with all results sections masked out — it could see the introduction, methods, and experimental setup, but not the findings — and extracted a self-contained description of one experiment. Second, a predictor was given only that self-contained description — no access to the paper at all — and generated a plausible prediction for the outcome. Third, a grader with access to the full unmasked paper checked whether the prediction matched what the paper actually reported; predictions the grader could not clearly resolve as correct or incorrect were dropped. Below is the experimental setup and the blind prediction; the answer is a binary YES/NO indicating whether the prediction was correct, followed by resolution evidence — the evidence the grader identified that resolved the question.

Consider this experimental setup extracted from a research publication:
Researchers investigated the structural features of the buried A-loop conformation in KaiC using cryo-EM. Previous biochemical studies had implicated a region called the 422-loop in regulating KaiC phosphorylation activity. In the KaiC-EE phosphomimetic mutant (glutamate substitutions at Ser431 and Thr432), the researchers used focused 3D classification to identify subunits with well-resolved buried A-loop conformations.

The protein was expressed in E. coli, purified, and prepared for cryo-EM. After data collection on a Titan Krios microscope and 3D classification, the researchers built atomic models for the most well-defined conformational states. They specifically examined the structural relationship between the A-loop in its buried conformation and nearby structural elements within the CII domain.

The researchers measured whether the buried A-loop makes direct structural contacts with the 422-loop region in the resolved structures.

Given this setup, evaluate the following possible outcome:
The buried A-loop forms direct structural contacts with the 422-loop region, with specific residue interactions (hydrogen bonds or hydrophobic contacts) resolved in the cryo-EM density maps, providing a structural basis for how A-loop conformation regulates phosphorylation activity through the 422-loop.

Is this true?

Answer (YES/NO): YES